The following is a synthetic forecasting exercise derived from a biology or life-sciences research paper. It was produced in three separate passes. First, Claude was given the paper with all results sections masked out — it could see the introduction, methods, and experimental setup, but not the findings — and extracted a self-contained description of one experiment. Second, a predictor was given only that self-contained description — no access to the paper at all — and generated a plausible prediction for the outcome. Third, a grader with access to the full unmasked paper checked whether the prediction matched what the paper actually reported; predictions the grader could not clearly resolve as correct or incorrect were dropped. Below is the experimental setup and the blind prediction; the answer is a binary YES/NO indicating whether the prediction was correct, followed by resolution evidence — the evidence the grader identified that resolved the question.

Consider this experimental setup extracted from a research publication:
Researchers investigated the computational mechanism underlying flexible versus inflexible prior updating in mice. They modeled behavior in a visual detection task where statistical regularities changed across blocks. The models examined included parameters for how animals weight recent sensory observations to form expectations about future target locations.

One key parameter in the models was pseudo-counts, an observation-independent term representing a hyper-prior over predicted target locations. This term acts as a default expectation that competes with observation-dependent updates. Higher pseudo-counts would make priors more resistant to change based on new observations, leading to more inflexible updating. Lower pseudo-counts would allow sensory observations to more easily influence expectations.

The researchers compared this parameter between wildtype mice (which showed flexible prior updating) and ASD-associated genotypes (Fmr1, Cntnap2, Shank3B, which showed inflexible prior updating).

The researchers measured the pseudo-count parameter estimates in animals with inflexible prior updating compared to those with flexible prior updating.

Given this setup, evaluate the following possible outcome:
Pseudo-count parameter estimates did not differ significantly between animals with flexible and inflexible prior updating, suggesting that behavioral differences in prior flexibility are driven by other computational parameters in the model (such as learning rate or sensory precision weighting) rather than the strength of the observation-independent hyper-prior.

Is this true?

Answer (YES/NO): NO